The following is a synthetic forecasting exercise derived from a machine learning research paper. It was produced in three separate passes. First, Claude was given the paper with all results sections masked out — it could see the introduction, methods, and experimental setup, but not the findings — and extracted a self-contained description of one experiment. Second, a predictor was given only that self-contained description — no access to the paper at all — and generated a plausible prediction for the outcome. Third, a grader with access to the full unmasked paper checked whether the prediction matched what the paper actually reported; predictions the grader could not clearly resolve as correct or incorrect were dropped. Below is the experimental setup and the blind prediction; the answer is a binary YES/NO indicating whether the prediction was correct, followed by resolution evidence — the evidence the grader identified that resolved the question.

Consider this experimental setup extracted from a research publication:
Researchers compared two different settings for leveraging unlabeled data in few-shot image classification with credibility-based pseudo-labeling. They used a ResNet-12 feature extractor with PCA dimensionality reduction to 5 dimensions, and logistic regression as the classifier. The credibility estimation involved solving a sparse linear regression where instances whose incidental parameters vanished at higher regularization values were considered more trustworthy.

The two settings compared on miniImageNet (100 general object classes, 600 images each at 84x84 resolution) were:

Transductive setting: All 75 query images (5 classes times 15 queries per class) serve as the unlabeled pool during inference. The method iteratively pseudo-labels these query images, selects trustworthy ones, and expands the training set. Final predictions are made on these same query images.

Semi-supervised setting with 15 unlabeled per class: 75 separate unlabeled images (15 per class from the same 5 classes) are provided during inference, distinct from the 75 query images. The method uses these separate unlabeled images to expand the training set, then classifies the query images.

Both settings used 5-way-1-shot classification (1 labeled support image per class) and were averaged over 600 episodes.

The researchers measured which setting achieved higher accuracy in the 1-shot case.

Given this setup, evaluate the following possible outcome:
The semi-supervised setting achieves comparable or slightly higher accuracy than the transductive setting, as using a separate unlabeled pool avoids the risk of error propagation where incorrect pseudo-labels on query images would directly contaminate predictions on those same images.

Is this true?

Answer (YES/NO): NO